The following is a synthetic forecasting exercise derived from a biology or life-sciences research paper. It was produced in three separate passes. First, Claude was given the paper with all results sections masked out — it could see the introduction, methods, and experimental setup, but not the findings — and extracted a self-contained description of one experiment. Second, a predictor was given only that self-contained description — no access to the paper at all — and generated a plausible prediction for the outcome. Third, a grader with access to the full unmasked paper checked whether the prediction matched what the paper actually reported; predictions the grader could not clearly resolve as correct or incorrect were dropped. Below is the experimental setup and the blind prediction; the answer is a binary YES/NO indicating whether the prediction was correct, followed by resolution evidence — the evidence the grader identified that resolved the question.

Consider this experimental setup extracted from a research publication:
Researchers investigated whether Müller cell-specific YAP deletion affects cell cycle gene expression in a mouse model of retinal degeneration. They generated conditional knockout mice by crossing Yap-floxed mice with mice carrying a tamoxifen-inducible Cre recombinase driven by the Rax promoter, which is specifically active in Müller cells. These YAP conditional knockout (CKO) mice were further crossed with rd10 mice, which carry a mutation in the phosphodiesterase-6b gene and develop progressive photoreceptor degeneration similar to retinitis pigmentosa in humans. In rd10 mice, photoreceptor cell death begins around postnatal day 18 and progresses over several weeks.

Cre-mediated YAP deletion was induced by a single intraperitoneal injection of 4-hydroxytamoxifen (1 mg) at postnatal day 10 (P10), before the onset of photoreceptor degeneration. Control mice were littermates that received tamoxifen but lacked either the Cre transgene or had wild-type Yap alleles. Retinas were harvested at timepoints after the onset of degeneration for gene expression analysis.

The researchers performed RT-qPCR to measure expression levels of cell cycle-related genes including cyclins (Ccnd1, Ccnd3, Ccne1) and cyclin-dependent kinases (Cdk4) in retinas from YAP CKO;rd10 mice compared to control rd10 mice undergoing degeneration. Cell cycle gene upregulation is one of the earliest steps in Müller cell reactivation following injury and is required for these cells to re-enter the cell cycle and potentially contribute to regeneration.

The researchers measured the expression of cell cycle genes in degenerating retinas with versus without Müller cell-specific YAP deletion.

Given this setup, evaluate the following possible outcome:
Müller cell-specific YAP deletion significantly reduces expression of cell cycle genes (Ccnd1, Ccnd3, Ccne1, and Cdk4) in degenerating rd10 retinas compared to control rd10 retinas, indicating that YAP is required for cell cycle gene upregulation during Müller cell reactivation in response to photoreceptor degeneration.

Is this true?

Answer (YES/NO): NO